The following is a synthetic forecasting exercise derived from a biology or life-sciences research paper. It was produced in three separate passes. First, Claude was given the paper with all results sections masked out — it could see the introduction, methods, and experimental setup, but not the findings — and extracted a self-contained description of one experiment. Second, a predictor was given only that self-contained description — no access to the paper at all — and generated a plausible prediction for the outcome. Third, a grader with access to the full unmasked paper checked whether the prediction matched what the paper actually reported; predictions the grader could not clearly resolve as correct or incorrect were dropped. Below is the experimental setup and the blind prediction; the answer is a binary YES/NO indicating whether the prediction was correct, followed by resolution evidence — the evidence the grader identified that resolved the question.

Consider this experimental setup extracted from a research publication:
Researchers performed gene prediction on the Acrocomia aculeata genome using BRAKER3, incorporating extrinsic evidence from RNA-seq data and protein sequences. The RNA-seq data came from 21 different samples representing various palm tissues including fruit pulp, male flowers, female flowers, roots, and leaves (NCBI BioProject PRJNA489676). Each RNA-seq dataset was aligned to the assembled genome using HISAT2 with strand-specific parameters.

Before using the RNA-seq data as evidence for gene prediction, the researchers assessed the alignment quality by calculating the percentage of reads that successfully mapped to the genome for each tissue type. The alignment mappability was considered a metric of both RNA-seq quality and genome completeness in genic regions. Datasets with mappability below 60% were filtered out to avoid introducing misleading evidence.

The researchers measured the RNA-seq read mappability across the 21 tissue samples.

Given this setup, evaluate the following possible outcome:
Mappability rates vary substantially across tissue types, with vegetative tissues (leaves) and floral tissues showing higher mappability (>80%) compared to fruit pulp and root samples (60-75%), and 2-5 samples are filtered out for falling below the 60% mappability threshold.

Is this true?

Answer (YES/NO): NO